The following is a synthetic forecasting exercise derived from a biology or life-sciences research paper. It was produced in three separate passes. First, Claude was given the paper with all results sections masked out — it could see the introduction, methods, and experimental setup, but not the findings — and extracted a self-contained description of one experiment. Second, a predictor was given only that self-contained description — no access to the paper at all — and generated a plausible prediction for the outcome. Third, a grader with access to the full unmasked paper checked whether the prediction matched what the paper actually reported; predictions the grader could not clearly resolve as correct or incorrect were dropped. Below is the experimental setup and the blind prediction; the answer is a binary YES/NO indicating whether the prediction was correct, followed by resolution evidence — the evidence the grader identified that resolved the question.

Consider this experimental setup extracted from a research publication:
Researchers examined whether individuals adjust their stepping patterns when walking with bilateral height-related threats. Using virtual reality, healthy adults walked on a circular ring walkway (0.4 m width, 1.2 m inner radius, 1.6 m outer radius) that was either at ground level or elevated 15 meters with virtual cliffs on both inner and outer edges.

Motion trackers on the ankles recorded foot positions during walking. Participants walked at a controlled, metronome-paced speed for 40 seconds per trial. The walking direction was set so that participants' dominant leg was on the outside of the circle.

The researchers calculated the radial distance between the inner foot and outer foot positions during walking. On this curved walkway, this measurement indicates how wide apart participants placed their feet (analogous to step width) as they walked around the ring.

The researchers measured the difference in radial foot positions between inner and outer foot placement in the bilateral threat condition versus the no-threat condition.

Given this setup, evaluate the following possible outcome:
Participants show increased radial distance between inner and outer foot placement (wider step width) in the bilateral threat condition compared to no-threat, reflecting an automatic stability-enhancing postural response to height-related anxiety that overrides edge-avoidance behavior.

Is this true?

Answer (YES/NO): NO